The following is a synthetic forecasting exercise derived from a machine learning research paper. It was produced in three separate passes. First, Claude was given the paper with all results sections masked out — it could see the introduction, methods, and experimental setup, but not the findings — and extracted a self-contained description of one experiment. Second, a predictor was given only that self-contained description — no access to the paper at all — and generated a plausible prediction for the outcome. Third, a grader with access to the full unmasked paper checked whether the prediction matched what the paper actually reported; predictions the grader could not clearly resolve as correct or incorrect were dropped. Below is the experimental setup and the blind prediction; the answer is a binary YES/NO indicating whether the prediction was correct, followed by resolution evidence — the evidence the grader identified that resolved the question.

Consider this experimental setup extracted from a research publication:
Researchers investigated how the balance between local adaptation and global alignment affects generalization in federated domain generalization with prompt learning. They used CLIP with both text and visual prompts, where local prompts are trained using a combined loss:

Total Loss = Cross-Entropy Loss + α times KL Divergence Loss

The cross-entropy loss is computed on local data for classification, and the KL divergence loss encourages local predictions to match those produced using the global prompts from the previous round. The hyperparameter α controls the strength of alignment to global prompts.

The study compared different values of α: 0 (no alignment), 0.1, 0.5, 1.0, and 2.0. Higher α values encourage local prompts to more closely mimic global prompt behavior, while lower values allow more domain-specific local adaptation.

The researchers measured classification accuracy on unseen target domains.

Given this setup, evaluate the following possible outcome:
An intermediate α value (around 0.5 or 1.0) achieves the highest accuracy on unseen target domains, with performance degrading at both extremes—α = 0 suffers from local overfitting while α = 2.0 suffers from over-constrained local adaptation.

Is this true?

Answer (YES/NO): YES